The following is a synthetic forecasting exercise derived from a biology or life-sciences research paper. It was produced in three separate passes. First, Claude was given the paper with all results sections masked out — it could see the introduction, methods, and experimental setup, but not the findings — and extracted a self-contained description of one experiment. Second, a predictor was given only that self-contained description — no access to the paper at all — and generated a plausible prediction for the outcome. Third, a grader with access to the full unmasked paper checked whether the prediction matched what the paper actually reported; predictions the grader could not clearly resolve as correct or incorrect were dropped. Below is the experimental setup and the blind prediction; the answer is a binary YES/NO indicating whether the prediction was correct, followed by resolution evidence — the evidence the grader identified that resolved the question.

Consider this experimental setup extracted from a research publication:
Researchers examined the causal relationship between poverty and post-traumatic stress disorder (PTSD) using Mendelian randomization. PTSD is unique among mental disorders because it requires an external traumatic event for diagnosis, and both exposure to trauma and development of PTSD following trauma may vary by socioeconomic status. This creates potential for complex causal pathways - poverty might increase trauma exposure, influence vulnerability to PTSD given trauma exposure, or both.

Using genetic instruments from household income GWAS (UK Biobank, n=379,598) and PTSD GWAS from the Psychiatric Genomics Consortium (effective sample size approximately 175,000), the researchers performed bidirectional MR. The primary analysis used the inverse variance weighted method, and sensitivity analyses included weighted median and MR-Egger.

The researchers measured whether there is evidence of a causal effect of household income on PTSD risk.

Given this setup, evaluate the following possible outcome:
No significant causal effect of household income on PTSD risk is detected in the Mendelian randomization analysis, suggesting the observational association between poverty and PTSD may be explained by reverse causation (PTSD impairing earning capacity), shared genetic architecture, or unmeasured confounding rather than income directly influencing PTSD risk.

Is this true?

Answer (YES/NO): NO